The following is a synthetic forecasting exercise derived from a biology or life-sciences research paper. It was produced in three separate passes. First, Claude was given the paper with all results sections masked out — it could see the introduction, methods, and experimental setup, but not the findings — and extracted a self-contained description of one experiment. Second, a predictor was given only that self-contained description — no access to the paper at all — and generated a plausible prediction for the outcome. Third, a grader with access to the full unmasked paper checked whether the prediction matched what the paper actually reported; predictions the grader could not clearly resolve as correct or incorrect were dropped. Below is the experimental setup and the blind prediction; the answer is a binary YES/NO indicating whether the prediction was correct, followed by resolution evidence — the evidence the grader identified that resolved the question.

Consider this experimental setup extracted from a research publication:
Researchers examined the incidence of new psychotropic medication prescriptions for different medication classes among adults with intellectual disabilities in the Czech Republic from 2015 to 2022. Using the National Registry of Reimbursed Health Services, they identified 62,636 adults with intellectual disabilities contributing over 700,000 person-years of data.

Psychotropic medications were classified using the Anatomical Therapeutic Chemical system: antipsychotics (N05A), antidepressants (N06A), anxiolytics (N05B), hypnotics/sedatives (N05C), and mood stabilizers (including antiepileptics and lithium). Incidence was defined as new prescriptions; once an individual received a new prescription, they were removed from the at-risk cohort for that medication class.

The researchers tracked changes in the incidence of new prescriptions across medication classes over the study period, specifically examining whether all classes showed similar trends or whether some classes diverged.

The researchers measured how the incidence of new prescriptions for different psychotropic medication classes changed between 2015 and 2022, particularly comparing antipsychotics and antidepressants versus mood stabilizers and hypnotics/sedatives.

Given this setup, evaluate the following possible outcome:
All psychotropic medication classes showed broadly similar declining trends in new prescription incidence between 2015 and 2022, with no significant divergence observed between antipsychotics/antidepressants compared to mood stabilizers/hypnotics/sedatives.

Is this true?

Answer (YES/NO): NO